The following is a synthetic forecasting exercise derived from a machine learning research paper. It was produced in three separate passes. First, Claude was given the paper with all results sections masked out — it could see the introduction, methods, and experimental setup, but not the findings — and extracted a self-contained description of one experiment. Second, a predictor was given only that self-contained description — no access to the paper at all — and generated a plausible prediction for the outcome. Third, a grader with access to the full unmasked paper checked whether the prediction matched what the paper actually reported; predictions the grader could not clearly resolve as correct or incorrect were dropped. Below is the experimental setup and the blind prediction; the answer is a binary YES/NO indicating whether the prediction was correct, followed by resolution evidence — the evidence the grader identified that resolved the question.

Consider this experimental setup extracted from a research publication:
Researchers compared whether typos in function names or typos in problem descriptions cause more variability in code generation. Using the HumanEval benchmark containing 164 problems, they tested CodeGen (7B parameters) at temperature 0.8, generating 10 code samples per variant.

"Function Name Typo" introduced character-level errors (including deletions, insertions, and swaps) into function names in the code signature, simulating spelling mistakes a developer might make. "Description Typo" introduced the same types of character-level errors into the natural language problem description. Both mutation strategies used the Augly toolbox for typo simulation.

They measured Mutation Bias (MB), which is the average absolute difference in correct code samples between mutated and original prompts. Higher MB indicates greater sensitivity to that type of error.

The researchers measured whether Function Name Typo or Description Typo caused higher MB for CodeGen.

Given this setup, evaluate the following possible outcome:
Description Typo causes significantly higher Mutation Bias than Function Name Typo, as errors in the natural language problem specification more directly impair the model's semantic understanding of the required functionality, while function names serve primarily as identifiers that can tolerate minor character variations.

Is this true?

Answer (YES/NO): NO